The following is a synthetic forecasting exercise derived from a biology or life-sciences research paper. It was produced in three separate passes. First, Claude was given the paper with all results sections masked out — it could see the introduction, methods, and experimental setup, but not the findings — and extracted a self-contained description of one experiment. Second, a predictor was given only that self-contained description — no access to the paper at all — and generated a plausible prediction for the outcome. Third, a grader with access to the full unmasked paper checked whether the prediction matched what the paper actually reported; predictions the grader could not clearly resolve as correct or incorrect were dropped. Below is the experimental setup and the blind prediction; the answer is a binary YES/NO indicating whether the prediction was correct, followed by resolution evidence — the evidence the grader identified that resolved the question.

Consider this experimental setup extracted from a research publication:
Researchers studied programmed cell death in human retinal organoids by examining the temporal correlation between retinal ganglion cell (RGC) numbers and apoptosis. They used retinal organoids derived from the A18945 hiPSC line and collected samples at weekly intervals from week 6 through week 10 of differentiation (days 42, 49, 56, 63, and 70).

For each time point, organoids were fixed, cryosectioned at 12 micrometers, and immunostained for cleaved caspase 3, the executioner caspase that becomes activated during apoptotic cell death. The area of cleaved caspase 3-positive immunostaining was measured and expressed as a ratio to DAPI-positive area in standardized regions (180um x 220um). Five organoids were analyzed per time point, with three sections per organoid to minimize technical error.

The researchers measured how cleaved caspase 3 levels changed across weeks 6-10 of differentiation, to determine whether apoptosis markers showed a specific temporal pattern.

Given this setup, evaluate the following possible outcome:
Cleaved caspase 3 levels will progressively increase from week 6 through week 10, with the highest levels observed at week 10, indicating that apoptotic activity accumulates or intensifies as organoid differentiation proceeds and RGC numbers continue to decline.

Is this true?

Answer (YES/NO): NO